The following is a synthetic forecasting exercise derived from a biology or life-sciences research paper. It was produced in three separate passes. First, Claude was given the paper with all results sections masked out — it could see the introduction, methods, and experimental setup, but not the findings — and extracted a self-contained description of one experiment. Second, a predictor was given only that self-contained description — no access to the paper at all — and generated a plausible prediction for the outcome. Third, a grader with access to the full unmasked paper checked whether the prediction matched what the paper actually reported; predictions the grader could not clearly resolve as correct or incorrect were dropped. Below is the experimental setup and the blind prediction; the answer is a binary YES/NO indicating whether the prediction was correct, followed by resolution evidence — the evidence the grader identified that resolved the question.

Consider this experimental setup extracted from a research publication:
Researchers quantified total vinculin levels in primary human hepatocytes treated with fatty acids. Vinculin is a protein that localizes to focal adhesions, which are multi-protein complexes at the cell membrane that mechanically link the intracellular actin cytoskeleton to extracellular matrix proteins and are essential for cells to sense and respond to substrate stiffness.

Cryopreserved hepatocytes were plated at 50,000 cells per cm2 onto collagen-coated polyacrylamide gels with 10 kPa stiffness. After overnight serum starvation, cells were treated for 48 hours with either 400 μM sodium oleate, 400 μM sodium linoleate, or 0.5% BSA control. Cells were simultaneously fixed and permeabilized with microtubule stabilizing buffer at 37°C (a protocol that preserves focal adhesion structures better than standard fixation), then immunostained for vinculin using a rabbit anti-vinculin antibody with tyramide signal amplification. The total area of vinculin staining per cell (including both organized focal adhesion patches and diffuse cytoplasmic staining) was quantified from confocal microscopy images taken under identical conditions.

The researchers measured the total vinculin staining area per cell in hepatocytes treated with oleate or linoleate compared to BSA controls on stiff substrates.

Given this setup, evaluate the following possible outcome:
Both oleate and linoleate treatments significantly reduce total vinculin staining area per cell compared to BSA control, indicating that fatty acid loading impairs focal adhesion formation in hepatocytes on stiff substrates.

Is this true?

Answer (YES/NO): NO